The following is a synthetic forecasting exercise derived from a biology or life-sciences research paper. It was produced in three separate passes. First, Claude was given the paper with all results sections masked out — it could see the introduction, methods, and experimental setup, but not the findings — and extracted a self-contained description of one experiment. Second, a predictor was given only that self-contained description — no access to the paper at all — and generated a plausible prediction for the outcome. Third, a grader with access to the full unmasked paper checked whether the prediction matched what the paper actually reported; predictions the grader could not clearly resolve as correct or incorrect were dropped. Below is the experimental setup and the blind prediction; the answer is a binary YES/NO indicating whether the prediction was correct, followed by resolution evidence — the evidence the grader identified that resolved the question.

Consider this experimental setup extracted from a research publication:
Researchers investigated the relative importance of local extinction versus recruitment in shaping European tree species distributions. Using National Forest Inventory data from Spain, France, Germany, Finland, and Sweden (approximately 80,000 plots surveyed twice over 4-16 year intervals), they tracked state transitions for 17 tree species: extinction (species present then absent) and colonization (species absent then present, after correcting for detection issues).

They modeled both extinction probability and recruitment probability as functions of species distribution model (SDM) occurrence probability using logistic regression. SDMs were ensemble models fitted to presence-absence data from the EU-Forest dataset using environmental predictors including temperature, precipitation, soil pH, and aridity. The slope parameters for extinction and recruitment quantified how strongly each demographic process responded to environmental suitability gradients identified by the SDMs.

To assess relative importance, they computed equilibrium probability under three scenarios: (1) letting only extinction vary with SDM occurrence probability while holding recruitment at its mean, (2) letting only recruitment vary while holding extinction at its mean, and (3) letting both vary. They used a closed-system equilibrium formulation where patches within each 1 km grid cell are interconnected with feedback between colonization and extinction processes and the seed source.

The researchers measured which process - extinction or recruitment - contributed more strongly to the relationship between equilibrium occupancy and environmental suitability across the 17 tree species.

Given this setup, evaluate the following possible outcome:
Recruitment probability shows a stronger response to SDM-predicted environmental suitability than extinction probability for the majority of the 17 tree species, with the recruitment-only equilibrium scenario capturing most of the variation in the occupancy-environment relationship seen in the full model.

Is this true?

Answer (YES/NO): NO